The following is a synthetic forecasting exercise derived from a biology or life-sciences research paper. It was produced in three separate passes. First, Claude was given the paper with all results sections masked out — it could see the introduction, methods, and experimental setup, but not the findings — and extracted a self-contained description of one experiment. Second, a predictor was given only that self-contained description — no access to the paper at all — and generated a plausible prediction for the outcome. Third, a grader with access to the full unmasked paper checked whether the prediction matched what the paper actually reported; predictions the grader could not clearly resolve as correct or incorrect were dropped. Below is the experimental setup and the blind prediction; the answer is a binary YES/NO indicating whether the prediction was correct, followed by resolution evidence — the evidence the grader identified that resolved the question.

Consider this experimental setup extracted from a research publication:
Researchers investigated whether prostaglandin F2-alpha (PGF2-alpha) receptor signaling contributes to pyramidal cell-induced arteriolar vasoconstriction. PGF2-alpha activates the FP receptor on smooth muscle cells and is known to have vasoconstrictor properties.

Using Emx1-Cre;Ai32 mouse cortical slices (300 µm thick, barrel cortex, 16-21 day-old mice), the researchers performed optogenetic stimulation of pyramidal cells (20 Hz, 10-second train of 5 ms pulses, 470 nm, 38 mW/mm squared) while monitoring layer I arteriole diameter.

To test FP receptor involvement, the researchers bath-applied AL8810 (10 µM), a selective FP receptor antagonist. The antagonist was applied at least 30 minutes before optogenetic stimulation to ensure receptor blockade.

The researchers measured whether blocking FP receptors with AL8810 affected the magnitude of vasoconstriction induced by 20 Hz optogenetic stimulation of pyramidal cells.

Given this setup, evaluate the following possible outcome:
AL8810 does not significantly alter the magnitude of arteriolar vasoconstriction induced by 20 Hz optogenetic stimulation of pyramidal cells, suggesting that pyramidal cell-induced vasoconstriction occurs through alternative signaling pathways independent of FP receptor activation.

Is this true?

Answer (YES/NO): YES